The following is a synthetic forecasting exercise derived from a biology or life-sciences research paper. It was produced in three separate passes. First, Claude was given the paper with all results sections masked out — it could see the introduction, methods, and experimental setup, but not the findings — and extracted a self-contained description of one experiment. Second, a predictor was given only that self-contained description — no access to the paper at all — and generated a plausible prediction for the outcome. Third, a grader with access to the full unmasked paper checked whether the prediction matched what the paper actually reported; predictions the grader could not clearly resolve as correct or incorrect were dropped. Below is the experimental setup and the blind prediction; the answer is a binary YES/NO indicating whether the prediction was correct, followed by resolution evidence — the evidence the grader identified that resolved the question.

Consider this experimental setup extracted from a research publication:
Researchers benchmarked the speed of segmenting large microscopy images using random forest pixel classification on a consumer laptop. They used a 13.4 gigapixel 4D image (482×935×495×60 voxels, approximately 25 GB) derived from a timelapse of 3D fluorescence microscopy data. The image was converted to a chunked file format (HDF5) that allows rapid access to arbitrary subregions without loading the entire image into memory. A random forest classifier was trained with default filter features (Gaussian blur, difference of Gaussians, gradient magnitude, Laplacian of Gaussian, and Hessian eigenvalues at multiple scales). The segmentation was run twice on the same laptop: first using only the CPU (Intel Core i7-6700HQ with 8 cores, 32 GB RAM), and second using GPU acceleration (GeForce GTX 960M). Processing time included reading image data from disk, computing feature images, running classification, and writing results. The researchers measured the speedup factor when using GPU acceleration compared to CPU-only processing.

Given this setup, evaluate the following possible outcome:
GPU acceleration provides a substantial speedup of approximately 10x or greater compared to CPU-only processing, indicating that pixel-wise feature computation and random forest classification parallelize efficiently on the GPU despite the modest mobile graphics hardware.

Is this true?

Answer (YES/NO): NO